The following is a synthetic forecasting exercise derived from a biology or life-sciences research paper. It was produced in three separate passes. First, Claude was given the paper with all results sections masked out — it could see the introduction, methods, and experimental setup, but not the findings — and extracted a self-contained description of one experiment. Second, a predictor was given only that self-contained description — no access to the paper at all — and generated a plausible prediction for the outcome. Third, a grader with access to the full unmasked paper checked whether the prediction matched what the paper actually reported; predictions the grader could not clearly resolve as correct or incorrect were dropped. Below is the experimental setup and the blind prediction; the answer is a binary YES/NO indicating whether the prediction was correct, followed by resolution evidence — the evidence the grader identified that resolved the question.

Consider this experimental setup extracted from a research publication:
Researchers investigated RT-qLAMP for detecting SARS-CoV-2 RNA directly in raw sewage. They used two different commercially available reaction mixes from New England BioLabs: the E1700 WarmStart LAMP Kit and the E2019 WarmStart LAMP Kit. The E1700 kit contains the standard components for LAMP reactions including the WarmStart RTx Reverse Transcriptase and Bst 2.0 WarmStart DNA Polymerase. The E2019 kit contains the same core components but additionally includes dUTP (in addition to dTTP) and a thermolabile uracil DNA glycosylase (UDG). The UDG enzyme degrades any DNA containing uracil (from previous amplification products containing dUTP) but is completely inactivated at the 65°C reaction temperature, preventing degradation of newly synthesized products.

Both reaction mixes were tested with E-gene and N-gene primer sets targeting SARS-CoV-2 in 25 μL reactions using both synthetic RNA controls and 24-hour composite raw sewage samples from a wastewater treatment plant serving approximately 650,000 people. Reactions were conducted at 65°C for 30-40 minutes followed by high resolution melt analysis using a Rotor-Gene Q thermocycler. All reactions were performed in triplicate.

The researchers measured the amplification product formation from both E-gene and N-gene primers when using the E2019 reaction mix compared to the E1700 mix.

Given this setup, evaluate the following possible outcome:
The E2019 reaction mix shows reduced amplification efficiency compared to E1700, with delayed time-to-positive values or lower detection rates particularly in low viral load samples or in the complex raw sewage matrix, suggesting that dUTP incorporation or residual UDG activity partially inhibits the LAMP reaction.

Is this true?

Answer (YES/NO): NO